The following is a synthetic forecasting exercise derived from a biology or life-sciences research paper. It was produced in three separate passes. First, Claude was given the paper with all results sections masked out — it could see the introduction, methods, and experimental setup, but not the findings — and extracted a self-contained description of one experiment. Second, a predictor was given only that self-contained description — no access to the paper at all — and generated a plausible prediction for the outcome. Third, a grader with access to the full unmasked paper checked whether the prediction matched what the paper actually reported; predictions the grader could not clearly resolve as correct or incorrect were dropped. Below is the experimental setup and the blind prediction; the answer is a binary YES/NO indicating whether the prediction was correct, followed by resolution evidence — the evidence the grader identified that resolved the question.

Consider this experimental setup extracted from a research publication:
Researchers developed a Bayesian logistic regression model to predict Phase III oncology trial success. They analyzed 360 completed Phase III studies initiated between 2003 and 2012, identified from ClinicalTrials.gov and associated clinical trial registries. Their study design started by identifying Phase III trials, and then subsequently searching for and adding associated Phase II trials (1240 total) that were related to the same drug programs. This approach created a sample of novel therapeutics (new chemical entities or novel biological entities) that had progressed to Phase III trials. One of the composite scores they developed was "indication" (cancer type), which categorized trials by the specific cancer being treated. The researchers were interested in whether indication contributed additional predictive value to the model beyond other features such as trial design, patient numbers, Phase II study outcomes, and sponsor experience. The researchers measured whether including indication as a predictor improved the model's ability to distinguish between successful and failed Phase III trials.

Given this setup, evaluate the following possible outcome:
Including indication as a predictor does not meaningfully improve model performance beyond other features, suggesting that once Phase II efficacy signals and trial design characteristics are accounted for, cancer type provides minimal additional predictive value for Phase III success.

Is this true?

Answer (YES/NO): YES